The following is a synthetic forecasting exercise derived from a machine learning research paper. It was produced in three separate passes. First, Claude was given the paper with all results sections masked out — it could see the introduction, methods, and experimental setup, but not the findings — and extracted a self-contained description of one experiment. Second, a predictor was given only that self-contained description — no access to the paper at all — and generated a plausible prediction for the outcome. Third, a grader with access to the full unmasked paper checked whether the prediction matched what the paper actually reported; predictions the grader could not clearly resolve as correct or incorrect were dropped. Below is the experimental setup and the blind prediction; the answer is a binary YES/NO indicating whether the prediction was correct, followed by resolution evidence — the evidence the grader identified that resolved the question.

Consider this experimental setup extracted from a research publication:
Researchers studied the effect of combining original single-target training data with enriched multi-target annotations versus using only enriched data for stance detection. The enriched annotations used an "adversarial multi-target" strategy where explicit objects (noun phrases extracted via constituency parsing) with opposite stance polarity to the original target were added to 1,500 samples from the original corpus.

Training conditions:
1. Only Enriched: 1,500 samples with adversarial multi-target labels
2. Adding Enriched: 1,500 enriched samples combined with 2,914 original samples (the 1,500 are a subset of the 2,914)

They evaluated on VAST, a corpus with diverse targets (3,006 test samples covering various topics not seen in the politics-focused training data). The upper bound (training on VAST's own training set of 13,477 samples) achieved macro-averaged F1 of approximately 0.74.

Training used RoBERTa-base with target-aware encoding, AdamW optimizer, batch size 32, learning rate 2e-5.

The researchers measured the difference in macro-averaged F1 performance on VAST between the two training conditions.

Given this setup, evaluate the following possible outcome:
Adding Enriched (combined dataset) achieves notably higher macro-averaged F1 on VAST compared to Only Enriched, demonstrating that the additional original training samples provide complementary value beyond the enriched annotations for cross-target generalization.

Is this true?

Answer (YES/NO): NO